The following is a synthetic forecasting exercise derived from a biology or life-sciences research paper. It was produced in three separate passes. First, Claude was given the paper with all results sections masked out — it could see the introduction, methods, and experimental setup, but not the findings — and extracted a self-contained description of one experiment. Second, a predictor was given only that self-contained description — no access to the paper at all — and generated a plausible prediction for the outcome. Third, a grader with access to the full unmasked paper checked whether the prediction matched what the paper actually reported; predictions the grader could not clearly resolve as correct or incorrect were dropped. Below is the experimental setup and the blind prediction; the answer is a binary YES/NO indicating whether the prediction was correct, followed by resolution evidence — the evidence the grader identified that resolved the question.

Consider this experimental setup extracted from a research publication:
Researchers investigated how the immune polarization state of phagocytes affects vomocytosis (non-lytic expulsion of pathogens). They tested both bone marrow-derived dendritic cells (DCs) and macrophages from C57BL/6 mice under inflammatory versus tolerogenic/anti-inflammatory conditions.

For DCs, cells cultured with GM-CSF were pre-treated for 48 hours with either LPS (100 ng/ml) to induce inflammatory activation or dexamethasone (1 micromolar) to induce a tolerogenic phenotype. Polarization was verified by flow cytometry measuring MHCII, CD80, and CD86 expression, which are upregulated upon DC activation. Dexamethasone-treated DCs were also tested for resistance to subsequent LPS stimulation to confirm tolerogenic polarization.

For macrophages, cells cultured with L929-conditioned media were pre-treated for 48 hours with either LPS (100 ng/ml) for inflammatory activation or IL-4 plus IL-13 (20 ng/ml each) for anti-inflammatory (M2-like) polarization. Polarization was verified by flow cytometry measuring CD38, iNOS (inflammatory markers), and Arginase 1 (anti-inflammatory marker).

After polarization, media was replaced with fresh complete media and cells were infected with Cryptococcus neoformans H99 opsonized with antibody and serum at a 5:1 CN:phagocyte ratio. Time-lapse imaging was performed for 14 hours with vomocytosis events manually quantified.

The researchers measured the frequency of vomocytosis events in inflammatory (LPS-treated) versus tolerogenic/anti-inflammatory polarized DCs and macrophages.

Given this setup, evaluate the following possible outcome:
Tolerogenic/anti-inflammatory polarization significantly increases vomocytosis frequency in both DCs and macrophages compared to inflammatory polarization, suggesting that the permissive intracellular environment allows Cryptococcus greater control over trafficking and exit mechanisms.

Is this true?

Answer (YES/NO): NO